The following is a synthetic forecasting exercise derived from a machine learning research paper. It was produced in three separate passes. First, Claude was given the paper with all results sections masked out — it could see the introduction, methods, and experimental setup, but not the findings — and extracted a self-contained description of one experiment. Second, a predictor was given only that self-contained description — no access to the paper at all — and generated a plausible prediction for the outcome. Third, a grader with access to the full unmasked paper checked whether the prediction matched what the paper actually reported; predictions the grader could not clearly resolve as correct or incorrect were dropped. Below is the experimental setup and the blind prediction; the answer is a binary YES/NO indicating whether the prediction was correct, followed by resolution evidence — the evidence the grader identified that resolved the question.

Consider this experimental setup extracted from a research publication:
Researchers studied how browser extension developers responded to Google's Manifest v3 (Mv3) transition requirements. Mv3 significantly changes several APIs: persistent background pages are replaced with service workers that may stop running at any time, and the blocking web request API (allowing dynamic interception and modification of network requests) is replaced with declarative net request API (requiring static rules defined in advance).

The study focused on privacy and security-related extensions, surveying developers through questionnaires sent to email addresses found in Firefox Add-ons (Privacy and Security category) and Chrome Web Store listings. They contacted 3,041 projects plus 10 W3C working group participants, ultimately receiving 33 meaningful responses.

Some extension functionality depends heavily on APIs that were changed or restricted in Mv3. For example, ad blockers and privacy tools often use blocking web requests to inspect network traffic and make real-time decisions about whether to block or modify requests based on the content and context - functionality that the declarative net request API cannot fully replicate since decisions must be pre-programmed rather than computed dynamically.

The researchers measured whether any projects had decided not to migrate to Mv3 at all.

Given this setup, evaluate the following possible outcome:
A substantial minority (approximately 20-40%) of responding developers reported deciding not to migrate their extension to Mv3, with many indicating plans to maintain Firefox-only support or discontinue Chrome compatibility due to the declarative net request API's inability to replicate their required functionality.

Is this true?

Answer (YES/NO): YES